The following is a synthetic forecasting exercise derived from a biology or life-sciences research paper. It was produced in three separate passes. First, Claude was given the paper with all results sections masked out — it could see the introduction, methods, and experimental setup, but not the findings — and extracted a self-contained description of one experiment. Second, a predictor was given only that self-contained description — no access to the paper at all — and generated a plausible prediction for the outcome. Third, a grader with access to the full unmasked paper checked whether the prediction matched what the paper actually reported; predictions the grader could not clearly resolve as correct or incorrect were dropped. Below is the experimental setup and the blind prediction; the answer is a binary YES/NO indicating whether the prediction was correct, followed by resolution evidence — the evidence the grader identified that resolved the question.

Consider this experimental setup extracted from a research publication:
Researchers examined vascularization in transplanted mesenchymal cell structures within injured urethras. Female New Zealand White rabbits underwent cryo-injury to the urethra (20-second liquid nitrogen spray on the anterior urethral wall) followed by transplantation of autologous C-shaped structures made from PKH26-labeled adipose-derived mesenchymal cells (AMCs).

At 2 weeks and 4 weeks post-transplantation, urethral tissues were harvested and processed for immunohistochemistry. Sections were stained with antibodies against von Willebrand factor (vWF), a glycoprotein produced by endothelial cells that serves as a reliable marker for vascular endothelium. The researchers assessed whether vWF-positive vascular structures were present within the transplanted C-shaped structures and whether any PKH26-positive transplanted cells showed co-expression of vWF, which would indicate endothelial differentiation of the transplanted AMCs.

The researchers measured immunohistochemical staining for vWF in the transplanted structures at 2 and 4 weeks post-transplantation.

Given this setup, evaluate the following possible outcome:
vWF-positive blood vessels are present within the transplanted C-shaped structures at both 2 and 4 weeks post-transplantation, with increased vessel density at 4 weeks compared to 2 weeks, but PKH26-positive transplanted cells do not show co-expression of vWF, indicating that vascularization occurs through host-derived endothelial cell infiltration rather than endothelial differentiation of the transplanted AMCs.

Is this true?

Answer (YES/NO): NO